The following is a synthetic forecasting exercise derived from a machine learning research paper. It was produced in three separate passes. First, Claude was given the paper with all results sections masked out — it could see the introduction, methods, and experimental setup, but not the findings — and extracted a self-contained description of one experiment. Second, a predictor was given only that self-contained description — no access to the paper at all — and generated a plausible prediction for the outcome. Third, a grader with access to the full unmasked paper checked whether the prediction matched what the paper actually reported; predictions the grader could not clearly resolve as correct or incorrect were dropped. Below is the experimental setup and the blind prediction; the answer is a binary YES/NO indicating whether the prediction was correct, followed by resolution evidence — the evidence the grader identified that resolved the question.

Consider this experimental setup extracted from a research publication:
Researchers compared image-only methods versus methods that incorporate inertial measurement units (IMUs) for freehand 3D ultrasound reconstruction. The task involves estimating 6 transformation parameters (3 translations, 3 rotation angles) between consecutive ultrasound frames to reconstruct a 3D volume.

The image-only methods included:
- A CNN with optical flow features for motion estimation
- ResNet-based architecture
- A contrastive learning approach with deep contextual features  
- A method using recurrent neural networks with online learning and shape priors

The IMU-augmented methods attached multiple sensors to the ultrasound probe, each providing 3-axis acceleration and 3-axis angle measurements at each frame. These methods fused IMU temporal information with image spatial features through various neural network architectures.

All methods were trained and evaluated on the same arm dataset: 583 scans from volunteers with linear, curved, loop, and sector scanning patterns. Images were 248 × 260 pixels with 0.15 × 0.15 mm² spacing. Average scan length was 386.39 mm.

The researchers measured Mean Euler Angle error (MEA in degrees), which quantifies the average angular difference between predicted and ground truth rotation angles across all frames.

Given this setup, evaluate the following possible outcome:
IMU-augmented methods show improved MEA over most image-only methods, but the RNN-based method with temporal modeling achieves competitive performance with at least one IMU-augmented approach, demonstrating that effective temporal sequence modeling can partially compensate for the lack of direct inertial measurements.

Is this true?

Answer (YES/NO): YES